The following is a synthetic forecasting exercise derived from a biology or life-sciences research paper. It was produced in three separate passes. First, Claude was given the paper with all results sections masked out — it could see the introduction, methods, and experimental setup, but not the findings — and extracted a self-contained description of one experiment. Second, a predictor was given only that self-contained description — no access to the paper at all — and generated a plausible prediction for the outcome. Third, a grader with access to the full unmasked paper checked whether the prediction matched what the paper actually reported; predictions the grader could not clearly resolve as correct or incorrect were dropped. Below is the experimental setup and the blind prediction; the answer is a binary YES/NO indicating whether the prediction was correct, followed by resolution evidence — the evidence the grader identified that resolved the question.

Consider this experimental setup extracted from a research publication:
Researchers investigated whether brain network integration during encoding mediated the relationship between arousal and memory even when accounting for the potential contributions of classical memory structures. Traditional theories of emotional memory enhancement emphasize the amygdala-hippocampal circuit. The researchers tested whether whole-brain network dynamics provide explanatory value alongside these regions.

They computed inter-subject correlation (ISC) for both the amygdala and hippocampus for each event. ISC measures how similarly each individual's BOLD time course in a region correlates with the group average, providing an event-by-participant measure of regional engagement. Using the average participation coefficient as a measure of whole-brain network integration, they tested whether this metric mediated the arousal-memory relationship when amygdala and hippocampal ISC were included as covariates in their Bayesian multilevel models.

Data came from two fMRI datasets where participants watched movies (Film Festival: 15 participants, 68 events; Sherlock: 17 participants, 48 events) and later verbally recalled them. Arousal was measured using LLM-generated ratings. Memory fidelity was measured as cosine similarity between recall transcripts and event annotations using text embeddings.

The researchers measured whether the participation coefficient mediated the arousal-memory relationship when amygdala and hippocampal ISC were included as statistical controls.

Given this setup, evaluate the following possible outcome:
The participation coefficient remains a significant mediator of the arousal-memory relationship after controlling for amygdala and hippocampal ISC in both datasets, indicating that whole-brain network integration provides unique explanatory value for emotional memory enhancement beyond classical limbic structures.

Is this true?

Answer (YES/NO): YES